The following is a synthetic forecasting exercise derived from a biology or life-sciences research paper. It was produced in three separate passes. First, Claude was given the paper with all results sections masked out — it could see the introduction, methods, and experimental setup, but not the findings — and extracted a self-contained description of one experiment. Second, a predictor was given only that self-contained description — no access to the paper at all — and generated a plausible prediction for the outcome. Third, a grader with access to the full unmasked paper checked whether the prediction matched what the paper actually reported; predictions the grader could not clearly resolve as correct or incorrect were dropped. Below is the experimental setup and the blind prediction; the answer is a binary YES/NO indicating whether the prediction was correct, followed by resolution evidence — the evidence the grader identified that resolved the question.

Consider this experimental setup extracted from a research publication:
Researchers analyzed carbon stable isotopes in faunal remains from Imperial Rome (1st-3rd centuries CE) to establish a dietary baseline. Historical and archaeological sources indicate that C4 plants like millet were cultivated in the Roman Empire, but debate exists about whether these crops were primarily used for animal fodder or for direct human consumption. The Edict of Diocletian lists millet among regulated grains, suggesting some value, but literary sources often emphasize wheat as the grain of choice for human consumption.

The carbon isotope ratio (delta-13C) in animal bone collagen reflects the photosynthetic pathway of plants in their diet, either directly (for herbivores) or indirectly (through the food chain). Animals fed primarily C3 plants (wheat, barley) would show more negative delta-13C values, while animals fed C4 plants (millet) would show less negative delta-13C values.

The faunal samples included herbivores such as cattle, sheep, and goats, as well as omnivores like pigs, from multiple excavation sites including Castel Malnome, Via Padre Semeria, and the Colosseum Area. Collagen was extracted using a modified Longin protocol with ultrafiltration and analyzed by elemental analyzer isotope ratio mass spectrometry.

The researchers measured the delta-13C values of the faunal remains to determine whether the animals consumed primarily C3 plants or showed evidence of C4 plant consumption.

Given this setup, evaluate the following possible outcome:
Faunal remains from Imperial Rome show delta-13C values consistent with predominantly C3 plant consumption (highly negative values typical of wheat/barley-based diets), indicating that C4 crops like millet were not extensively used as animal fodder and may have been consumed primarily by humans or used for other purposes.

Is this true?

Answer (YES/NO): NO